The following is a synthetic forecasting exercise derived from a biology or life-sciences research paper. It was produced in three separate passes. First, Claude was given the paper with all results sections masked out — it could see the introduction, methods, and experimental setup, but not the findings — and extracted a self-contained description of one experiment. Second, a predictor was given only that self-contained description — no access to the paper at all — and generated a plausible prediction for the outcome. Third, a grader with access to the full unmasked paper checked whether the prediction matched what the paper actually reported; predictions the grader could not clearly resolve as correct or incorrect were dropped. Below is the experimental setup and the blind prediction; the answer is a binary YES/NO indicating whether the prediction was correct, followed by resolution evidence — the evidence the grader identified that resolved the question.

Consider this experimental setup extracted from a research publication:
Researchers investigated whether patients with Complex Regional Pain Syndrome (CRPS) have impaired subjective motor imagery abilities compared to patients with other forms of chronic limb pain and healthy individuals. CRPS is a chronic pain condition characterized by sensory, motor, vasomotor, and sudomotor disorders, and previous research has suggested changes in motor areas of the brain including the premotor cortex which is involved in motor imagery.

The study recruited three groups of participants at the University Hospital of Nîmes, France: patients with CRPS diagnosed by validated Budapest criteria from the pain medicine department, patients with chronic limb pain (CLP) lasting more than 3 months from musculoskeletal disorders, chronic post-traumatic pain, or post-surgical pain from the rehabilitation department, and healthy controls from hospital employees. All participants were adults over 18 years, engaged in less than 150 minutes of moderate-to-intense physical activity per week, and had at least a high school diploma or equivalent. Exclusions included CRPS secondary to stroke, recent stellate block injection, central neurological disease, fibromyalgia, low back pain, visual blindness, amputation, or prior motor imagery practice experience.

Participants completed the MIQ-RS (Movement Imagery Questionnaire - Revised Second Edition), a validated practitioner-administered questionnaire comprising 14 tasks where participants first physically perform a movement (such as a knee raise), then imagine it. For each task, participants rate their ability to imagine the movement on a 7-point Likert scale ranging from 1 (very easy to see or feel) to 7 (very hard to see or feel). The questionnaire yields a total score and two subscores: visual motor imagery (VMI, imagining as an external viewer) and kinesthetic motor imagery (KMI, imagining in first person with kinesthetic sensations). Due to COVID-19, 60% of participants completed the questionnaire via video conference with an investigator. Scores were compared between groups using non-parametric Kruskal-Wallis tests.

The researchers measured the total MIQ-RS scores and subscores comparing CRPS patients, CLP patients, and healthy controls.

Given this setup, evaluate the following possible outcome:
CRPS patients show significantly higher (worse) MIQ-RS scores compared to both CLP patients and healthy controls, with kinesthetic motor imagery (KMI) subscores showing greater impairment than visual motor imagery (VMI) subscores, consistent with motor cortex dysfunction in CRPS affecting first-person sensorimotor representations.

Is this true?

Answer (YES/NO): NO